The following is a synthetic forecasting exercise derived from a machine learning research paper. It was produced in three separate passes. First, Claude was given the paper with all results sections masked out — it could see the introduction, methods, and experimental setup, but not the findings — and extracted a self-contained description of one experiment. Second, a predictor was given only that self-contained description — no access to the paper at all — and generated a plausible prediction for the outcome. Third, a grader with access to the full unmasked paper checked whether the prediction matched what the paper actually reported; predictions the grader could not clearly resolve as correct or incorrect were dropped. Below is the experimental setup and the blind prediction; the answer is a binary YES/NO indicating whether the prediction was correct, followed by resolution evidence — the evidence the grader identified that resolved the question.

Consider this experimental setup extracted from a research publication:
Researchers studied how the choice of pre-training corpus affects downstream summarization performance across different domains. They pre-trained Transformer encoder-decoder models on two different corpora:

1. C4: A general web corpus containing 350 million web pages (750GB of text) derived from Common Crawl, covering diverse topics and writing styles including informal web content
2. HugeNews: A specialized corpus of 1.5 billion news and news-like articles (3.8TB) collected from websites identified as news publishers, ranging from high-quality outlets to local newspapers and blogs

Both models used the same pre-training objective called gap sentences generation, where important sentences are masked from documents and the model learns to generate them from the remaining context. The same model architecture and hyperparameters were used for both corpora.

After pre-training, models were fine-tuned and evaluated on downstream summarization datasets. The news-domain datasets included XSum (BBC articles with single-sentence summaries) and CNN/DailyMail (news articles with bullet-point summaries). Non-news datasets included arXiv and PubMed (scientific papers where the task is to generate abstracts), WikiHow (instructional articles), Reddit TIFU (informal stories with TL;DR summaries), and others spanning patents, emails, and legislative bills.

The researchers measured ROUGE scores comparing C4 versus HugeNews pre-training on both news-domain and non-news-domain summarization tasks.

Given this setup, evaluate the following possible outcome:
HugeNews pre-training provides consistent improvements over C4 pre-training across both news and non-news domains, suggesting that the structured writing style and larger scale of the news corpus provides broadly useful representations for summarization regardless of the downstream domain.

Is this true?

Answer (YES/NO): NO